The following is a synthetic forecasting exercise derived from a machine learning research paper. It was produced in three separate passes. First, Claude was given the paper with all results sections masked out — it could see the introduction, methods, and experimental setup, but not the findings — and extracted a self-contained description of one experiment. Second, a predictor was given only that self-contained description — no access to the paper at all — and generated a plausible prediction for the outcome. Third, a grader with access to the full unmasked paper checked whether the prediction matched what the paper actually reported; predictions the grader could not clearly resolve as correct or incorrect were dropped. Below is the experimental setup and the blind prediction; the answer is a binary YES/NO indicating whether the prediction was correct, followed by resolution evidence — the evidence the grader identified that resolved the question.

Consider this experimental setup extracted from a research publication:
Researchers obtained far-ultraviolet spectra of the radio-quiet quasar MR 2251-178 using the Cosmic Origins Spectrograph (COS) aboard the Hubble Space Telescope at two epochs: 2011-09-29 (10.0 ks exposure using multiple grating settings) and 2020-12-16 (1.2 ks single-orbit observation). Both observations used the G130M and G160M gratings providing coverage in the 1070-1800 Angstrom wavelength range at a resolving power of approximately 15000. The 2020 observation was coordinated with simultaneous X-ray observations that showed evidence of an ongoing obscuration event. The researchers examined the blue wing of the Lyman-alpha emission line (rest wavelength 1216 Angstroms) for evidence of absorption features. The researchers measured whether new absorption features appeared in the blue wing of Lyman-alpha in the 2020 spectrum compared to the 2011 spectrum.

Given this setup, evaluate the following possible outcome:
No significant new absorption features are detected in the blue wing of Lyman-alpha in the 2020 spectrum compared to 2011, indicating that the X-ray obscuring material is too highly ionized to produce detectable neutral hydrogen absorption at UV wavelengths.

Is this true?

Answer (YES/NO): NO